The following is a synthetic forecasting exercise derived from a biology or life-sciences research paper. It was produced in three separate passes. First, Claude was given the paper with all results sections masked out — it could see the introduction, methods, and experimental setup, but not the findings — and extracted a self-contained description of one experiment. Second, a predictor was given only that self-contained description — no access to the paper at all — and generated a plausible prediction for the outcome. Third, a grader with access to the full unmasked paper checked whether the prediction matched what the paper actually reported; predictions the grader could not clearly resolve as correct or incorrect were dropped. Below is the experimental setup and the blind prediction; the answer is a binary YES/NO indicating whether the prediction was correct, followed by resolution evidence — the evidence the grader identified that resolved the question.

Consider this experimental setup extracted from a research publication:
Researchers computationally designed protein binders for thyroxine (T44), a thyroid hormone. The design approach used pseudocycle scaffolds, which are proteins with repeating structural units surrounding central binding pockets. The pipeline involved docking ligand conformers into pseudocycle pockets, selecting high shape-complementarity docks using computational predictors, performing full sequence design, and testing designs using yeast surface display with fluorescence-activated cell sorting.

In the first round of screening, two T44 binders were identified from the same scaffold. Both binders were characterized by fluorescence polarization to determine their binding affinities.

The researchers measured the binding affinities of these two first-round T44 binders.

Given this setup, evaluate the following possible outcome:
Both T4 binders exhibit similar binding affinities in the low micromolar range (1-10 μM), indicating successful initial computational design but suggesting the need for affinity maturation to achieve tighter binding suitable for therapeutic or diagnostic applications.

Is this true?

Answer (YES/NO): NO